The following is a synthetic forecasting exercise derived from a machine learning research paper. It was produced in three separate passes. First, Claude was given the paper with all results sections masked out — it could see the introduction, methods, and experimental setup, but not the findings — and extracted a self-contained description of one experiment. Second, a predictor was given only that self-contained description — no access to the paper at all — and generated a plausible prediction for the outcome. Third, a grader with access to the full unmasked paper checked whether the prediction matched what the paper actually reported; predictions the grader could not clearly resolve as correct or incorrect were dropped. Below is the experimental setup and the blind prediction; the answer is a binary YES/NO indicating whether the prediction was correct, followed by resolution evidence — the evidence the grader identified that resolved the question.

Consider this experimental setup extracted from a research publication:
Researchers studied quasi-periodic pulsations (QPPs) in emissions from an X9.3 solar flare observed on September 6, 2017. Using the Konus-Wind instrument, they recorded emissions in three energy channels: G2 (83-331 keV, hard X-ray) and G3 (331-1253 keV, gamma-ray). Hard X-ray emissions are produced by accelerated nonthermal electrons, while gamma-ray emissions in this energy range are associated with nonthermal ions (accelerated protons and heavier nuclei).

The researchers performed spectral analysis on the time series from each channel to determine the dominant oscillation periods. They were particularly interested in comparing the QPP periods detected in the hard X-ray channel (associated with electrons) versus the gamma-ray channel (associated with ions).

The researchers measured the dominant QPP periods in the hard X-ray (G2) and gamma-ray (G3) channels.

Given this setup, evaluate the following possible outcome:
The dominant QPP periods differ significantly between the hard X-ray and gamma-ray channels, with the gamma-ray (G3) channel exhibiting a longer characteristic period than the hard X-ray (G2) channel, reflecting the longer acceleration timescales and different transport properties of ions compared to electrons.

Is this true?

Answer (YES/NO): NO